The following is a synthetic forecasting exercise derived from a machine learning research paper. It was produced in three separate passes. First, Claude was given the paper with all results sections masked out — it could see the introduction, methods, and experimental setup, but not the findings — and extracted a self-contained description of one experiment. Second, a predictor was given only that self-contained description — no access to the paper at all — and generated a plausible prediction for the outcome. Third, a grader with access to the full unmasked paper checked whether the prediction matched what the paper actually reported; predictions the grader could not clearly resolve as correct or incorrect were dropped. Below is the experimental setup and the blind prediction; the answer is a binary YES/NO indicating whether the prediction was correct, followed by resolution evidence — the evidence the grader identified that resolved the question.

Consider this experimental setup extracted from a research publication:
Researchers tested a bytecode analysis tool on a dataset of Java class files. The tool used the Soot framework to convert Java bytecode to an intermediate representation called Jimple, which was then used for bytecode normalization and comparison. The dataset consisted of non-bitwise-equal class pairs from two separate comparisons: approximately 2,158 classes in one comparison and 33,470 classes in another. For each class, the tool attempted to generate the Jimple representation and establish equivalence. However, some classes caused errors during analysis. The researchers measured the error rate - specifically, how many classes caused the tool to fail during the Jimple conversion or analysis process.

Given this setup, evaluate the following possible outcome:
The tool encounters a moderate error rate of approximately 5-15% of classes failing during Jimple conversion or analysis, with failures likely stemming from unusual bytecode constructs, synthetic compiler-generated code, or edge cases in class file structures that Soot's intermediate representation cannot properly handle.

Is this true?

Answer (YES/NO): NO